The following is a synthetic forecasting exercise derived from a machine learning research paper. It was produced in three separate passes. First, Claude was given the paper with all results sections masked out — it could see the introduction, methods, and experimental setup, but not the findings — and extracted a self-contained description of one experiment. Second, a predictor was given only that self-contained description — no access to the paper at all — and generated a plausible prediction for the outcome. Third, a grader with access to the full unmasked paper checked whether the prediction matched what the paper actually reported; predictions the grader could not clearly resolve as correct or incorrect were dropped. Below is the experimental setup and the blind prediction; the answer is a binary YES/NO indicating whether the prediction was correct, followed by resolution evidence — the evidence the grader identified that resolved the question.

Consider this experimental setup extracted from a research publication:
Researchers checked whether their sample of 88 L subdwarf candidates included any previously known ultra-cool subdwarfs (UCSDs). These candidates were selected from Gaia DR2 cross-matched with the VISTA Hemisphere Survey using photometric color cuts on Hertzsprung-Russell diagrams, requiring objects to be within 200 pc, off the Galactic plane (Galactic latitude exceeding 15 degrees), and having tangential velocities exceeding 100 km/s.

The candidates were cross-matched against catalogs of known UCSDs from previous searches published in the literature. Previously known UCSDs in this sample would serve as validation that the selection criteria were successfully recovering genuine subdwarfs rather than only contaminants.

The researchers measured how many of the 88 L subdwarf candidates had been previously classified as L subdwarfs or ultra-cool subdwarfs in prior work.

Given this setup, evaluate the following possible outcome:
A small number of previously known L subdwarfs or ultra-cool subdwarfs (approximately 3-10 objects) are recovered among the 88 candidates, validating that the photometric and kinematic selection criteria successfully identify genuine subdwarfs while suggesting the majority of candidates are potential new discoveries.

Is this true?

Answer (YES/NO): YES